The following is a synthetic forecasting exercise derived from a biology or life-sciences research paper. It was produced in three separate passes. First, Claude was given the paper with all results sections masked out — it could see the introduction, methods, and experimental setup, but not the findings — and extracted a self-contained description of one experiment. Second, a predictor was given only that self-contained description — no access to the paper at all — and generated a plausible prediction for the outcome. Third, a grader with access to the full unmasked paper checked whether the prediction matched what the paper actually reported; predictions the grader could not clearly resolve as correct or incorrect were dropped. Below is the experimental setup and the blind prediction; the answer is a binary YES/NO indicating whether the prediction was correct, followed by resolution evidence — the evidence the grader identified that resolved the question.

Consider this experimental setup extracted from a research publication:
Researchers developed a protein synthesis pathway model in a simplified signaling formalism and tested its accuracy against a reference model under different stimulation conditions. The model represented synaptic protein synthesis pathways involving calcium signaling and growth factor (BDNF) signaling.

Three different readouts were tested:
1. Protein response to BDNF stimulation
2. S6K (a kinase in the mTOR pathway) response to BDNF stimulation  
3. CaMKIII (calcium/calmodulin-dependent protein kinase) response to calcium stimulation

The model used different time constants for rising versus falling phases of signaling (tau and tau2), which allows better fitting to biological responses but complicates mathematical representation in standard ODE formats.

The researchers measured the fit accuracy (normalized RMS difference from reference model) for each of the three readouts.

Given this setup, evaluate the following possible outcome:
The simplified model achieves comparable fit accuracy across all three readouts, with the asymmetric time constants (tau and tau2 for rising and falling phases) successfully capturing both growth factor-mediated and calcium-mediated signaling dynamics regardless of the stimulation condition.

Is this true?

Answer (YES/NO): NO